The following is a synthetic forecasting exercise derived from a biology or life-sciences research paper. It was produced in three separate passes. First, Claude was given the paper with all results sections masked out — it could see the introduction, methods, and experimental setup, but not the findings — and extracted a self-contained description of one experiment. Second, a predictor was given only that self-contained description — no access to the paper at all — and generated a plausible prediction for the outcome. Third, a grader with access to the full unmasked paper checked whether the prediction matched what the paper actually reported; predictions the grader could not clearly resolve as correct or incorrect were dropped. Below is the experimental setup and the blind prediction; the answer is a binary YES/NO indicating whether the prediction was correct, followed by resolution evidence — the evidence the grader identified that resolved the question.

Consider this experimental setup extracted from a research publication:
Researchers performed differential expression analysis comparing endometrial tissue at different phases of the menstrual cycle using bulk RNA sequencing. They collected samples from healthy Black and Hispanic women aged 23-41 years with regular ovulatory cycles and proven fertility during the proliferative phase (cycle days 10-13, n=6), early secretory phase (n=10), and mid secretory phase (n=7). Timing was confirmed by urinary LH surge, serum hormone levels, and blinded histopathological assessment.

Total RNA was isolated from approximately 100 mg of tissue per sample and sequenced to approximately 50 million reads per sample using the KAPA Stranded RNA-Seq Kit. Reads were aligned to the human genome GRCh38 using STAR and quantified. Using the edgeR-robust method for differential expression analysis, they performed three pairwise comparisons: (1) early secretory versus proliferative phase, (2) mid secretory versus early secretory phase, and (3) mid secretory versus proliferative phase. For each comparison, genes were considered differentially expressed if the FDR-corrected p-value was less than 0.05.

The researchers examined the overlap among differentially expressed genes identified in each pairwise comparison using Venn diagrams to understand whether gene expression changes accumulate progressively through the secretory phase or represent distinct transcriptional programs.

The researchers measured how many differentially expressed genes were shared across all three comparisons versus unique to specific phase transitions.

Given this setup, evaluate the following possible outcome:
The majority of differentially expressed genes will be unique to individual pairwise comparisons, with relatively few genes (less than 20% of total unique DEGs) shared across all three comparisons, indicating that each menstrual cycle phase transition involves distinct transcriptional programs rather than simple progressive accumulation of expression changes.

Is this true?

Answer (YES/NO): NO